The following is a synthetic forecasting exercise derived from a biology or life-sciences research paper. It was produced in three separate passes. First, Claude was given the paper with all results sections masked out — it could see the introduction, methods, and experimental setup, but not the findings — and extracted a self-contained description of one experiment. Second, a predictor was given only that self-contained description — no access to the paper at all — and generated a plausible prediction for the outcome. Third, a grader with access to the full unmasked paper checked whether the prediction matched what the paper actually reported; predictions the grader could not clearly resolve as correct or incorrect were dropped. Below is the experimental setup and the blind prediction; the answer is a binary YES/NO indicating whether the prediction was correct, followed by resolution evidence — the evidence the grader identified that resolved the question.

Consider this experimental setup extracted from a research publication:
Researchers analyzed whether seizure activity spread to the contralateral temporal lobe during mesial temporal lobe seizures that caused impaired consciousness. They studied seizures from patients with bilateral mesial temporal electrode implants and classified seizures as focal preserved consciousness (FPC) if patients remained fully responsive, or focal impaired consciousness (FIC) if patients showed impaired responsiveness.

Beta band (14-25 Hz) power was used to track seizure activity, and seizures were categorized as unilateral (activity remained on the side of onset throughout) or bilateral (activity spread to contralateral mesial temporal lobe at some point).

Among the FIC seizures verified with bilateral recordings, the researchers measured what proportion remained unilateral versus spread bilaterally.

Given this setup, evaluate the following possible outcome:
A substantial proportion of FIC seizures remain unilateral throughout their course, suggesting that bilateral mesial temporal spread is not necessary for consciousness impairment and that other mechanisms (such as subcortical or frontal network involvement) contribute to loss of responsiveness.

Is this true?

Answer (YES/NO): YES